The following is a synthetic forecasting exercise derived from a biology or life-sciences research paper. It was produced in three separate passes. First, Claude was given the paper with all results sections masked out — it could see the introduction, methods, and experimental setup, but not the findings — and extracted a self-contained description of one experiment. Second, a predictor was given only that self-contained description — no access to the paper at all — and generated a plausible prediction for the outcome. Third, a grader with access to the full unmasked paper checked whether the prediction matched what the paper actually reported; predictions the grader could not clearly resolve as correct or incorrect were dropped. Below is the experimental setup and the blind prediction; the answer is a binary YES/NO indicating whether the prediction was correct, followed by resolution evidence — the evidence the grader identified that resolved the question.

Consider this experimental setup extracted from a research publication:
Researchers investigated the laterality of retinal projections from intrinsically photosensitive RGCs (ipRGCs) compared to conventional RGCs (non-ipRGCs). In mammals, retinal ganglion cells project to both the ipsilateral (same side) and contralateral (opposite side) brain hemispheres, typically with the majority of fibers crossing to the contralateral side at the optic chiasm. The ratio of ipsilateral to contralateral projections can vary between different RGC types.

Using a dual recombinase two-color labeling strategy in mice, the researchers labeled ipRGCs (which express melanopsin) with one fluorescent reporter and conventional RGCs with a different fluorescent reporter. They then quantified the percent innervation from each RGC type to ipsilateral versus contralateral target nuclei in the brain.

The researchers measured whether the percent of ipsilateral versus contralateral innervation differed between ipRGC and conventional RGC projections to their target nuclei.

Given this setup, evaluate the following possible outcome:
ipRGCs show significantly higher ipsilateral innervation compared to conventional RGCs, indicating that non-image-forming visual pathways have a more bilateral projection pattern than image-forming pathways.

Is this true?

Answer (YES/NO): NO